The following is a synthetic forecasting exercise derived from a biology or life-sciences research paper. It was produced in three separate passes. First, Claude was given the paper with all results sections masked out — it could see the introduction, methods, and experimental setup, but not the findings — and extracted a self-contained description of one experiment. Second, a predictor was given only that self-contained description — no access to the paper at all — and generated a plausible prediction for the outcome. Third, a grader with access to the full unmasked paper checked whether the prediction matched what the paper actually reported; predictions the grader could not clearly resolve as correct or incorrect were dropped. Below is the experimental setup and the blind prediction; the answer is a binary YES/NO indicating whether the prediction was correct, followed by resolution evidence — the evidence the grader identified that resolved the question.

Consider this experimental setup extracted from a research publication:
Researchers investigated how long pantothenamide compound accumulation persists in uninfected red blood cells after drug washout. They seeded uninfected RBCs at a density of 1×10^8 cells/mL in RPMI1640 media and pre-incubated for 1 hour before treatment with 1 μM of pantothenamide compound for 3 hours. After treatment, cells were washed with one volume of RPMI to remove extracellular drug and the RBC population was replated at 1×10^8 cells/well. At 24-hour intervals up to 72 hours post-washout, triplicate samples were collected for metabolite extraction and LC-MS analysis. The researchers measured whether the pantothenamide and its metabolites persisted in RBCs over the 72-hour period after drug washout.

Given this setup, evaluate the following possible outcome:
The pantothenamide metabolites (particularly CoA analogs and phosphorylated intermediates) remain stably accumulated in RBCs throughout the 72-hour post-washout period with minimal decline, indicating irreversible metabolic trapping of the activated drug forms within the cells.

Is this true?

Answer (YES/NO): NO